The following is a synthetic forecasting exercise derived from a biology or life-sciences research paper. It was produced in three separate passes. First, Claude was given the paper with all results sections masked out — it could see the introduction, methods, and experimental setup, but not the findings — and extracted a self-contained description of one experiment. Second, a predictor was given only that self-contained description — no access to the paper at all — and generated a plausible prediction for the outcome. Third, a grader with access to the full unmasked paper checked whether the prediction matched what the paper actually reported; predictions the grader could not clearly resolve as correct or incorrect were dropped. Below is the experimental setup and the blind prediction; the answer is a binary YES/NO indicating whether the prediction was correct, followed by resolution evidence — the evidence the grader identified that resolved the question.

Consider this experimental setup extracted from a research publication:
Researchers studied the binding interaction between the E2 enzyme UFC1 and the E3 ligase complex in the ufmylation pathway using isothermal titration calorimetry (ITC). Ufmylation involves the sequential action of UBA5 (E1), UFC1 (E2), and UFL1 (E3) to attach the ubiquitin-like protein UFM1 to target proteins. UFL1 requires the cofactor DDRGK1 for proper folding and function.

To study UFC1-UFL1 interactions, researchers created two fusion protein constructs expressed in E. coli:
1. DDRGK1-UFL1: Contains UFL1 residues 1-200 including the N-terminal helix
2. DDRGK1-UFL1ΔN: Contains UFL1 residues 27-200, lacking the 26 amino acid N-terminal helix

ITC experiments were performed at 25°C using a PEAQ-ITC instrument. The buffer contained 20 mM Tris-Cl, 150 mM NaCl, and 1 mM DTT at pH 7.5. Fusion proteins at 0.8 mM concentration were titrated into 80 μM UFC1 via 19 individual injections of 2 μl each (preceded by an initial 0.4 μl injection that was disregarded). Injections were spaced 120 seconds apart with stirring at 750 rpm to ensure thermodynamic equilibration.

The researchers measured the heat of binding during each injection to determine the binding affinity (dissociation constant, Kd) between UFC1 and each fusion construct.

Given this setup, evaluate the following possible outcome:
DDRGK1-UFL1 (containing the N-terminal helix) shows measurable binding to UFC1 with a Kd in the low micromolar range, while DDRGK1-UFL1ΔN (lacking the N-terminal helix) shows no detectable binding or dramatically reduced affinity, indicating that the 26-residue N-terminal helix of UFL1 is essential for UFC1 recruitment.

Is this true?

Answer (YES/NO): YES